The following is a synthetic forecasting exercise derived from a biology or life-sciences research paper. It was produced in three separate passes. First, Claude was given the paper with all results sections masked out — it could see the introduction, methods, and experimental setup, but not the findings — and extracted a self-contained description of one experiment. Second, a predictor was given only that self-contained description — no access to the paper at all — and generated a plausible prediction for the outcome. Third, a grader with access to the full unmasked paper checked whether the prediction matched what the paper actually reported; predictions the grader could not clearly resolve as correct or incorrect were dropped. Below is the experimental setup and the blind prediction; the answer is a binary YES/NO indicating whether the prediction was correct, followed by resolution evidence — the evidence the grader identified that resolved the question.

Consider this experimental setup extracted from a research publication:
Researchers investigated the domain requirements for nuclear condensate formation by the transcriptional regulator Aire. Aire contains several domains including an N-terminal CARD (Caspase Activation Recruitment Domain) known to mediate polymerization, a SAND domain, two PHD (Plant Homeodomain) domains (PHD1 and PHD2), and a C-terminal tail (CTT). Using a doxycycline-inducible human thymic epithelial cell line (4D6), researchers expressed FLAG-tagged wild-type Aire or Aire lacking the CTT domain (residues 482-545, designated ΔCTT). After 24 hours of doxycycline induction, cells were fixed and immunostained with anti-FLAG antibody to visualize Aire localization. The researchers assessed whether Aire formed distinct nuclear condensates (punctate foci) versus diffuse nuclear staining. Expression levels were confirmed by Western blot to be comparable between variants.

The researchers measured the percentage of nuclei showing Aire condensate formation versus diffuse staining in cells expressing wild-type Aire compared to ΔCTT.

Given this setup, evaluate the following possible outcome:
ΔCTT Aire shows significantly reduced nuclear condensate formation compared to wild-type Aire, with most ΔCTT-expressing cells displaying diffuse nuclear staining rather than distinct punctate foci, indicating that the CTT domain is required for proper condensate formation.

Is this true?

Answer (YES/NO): YES